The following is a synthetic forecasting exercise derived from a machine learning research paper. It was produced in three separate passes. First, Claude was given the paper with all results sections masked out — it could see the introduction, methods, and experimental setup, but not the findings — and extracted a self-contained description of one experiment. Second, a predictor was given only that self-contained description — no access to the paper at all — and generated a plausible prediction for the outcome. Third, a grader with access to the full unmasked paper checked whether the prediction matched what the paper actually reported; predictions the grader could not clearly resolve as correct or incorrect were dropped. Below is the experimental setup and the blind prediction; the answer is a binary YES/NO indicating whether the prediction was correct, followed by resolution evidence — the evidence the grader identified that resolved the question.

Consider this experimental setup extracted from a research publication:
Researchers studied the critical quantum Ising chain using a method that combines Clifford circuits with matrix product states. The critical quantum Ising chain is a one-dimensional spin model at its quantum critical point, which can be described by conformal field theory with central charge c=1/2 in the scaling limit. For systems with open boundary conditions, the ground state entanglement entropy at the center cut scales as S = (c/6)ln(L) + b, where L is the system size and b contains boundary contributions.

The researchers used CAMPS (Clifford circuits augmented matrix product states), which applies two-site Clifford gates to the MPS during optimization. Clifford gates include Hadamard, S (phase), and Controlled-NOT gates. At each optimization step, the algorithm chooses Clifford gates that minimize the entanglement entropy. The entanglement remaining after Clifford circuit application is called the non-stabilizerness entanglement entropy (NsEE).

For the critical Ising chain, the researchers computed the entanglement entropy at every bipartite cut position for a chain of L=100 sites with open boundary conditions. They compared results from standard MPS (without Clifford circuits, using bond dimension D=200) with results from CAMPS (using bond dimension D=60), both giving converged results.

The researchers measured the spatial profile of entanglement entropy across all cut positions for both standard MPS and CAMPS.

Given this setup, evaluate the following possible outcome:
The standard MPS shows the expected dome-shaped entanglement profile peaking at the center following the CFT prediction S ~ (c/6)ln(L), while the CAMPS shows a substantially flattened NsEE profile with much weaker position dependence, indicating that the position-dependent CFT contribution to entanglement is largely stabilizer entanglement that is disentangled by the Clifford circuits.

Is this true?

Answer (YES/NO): NO